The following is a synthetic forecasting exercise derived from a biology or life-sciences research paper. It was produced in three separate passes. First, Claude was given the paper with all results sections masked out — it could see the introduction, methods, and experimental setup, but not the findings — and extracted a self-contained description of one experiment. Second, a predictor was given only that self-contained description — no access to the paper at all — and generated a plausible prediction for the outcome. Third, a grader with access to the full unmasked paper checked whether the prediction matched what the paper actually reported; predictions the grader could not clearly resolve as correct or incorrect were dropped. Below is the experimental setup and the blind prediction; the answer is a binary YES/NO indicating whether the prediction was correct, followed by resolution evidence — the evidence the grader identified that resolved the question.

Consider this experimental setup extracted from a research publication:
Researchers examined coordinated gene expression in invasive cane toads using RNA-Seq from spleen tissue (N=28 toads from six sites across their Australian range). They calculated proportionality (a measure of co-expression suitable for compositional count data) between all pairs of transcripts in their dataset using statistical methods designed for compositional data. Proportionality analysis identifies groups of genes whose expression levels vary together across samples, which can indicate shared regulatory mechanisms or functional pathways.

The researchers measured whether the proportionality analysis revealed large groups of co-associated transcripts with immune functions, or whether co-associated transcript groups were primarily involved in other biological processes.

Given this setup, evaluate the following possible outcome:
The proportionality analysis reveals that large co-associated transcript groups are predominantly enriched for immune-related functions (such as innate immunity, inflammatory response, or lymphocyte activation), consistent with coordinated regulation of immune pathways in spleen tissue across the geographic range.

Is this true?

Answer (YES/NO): NO